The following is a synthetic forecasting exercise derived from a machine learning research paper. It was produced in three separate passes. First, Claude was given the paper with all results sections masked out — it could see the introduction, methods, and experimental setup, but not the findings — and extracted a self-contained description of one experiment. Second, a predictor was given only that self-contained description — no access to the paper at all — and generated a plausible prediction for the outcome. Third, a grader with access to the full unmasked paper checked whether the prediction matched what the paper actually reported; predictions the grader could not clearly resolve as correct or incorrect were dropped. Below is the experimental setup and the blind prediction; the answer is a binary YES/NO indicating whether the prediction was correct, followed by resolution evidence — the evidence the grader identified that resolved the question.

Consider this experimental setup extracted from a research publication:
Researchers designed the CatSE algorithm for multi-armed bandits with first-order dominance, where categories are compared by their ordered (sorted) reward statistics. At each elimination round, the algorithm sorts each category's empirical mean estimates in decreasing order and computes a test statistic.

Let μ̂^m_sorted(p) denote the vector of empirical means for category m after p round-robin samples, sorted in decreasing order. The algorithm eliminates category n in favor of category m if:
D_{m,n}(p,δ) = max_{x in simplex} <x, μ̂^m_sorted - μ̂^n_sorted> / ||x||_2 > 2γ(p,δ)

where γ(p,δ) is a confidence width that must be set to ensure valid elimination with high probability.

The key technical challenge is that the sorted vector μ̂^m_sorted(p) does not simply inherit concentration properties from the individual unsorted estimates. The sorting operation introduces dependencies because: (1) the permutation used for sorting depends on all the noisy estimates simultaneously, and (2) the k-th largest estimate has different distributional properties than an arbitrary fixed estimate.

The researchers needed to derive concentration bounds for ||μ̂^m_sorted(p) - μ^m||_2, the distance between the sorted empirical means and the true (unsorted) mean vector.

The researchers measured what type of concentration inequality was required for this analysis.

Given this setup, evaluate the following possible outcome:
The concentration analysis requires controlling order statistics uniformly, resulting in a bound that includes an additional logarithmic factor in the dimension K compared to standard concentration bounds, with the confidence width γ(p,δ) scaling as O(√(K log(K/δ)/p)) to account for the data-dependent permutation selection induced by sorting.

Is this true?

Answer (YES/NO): YES